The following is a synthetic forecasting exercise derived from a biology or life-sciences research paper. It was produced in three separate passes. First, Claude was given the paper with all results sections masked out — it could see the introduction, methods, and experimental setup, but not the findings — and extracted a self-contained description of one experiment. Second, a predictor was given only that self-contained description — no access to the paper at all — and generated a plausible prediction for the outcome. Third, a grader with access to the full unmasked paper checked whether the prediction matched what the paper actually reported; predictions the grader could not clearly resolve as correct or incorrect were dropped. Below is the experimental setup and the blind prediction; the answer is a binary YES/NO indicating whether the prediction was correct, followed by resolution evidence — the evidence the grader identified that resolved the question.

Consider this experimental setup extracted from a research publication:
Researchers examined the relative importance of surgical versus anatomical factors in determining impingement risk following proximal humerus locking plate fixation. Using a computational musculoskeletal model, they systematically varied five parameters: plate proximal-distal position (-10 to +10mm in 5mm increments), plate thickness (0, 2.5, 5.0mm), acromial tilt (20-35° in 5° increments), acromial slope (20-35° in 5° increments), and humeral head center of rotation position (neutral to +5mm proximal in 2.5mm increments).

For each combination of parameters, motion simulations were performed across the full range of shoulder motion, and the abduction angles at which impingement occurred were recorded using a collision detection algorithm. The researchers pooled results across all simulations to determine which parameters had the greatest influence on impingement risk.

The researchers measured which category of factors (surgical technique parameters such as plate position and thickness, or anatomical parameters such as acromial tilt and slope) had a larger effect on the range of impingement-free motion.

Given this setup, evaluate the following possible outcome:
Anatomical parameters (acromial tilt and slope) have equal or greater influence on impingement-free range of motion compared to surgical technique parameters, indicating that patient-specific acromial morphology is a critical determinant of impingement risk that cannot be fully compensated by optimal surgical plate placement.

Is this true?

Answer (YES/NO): NO